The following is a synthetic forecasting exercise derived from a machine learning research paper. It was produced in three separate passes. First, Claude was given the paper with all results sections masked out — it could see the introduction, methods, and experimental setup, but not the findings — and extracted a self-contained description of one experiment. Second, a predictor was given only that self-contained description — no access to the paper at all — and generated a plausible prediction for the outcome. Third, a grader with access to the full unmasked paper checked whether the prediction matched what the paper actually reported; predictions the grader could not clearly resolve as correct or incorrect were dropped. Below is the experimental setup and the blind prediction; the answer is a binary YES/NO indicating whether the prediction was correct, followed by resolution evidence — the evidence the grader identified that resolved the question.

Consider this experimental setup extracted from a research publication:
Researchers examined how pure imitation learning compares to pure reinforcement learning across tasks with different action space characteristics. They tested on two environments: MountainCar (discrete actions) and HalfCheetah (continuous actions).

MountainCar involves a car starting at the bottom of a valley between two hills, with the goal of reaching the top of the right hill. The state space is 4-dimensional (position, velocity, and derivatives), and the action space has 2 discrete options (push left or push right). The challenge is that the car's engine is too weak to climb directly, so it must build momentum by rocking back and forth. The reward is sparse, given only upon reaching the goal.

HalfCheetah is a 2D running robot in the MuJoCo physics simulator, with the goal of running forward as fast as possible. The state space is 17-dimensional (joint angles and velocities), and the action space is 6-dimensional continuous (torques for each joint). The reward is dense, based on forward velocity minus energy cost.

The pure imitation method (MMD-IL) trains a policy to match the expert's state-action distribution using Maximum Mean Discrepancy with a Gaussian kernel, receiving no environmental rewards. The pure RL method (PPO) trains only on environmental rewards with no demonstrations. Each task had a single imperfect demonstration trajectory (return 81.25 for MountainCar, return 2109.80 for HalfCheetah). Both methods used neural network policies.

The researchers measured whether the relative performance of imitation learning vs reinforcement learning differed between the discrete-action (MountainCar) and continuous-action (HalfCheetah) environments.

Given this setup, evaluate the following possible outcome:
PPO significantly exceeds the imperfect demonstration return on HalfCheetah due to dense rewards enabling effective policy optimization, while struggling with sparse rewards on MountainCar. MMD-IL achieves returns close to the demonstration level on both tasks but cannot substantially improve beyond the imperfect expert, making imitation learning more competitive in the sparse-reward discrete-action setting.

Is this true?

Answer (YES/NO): NO